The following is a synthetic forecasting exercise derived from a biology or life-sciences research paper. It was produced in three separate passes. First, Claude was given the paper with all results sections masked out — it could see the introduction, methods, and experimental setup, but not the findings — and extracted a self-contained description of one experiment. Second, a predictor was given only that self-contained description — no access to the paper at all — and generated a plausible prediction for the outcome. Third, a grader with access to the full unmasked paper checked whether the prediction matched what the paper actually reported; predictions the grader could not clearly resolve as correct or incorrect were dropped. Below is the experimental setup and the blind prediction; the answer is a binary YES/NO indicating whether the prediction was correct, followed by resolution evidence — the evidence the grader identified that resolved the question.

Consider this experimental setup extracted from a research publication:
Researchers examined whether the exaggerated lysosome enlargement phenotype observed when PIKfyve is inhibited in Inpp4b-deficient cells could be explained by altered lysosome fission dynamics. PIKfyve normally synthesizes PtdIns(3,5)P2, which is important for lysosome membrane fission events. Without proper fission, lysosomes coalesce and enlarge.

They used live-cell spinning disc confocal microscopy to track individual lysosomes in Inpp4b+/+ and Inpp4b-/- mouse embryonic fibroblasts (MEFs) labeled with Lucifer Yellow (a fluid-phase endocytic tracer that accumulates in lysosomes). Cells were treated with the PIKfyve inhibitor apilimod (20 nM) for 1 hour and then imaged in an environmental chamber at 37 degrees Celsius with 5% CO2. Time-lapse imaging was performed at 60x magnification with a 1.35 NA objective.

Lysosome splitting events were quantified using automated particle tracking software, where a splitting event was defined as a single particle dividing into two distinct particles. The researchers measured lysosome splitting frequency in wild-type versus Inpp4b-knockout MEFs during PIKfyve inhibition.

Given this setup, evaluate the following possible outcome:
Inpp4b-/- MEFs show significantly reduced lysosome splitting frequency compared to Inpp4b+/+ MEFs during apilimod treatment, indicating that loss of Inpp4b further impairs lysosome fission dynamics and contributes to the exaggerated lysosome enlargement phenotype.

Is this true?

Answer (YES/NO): YES